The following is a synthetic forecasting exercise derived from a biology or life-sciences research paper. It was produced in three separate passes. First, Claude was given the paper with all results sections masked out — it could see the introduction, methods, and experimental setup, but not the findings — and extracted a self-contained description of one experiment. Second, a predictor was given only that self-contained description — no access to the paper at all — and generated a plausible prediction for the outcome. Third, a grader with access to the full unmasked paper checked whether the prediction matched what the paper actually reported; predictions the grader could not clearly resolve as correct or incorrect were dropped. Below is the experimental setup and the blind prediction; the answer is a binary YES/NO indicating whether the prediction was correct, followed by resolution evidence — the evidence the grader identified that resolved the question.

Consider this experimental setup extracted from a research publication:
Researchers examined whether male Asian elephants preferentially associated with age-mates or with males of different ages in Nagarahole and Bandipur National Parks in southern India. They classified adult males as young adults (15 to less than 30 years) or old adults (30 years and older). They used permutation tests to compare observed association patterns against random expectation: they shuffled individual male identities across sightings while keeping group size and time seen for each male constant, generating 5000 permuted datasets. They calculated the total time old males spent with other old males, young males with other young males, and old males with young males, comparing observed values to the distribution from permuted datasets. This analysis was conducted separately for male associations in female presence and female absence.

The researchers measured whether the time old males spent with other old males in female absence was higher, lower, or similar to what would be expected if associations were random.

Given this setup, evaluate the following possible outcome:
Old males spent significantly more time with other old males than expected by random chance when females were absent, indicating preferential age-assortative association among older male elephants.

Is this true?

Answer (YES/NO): YES